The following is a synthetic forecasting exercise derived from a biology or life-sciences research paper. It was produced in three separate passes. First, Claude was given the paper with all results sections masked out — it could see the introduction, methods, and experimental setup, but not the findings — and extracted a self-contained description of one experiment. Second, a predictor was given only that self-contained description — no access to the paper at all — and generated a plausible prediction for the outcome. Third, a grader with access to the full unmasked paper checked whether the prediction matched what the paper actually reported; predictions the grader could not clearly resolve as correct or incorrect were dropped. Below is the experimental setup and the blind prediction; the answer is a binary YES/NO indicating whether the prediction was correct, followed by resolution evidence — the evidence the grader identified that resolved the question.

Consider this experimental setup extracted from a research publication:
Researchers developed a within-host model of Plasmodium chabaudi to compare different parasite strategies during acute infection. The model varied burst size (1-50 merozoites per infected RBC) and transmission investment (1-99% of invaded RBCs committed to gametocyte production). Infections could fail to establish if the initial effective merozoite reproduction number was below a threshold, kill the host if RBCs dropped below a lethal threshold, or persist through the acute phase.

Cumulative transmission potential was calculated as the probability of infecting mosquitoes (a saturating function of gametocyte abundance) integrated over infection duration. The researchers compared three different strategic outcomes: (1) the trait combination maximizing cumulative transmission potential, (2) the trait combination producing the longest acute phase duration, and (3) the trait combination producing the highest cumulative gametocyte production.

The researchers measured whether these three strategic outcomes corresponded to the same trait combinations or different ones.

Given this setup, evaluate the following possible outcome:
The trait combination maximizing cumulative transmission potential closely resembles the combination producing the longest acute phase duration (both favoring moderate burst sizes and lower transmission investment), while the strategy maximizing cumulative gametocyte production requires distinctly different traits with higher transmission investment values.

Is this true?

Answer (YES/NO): NO